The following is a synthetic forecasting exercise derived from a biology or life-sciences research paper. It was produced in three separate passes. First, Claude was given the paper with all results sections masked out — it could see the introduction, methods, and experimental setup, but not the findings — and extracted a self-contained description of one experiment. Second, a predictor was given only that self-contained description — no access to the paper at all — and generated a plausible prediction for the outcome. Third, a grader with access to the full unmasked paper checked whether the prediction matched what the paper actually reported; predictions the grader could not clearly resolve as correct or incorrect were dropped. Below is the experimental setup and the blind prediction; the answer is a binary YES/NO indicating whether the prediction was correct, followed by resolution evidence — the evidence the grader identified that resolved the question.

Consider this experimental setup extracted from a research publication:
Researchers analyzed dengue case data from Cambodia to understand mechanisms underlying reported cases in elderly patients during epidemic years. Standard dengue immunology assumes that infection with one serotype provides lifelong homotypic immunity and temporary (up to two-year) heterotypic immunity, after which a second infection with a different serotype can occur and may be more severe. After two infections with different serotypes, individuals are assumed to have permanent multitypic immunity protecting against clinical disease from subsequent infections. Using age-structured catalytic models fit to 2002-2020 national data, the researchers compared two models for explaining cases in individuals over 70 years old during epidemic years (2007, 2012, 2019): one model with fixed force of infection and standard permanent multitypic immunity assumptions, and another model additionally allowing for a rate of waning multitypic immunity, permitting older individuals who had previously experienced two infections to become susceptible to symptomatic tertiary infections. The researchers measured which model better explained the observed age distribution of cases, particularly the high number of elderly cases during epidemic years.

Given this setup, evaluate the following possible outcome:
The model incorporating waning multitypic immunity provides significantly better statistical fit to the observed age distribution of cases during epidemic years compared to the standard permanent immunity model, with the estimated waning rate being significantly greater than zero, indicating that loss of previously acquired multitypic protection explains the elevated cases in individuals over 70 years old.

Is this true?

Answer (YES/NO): NO